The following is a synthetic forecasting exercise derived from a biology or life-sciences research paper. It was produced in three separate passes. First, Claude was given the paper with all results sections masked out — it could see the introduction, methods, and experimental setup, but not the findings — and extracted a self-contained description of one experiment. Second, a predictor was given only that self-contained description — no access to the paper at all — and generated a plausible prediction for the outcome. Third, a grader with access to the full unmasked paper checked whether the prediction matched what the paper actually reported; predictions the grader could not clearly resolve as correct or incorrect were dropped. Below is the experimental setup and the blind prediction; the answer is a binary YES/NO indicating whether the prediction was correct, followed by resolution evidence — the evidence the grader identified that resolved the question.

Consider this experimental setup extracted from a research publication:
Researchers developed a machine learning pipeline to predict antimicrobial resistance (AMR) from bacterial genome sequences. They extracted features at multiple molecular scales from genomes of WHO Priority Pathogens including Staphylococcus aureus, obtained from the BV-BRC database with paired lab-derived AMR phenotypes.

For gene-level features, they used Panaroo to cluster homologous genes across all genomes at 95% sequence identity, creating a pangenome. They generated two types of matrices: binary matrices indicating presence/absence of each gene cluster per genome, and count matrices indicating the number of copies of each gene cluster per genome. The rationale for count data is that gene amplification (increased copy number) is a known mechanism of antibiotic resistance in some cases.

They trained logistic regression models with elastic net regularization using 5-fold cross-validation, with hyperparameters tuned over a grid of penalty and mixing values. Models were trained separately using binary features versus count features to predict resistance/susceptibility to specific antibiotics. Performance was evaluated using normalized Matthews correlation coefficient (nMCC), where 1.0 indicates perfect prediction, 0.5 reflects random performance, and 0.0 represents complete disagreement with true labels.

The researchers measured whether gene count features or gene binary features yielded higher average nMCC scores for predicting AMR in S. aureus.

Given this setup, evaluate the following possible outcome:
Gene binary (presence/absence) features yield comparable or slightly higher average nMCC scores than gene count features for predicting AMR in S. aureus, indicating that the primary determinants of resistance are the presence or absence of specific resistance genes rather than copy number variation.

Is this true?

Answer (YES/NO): YES